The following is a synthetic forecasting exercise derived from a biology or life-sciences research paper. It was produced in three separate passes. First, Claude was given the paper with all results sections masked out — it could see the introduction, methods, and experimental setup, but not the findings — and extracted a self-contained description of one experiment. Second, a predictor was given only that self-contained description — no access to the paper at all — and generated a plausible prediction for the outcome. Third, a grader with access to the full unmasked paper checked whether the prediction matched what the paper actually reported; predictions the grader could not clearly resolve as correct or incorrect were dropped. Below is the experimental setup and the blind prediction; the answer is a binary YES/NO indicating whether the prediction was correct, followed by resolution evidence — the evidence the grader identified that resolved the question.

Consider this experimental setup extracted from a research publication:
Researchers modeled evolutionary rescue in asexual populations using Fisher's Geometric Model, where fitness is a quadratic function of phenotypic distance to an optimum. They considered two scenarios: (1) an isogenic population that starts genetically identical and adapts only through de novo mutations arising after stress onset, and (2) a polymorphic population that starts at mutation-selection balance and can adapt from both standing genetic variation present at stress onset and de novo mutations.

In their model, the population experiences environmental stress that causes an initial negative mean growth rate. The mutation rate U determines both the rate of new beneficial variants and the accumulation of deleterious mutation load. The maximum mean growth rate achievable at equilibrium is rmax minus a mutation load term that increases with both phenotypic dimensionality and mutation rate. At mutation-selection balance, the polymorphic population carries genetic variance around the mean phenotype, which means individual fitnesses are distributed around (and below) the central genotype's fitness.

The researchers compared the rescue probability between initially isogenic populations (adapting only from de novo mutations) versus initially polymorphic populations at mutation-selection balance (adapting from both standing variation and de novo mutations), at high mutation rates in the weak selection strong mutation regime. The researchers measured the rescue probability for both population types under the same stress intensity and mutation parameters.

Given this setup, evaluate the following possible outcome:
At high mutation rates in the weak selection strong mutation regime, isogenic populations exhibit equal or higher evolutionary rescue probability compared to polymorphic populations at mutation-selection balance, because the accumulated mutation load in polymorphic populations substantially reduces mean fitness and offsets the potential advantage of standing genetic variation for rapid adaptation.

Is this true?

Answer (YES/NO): NO